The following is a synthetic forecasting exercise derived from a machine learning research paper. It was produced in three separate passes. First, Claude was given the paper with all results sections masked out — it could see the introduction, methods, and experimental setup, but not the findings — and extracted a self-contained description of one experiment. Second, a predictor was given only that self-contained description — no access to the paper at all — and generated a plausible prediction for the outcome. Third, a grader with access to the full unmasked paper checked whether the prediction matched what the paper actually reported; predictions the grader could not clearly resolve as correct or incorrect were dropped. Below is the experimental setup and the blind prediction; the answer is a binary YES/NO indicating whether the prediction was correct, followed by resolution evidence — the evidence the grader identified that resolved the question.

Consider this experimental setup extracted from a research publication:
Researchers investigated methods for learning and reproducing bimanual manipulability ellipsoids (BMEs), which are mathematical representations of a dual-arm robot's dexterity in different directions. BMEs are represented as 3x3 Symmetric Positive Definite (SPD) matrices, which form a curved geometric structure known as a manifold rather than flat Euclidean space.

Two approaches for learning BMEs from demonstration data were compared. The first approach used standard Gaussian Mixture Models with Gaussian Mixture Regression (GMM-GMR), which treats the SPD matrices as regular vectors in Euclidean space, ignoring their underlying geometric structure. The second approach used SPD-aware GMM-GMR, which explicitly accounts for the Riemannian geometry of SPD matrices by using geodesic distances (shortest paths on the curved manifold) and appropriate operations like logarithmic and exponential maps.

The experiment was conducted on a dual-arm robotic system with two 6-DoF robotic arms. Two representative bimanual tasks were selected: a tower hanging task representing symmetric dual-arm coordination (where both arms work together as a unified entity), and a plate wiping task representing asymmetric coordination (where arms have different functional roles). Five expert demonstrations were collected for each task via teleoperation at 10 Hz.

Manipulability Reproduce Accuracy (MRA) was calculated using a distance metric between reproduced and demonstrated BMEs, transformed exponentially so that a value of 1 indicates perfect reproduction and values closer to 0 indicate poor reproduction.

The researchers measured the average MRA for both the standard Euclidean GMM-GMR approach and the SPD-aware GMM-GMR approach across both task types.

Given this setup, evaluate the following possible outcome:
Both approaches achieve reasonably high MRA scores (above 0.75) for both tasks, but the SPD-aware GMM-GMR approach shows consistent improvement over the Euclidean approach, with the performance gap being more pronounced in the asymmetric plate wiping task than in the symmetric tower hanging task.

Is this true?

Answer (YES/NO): NO